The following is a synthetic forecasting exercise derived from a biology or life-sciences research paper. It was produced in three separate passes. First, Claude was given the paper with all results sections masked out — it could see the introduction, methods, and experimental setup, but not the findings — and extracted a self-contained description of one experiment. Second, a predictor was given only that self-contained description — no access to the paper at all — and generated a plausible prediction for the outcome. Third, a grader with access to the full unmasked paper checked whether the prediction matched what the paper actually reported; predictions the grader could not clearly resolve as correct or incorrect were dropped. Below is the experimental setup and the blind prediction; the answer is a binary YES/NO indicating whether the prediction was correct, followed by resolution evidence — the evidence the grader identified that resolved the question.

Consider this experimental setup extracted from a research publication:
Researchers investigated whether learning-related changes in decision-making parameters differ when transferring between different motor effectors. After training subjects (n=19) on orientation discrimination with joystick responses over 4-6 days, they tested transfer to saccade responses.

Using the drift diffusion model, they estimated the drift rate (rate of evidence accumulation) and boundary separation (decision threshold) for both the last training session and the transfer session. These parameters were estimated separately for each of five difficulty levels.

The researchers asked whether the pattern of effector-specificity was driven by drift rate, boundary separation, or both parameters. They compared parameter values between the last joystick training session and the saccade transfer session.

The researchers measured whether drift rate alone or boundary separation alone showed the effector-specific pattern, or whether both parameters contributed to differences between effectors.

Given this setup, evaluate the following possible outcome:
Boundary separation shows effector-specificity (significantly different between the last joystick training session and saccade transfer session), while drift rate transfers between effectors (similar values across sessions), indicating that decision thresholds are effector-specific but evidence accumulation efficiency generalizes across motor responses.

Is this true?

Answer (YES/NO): NO